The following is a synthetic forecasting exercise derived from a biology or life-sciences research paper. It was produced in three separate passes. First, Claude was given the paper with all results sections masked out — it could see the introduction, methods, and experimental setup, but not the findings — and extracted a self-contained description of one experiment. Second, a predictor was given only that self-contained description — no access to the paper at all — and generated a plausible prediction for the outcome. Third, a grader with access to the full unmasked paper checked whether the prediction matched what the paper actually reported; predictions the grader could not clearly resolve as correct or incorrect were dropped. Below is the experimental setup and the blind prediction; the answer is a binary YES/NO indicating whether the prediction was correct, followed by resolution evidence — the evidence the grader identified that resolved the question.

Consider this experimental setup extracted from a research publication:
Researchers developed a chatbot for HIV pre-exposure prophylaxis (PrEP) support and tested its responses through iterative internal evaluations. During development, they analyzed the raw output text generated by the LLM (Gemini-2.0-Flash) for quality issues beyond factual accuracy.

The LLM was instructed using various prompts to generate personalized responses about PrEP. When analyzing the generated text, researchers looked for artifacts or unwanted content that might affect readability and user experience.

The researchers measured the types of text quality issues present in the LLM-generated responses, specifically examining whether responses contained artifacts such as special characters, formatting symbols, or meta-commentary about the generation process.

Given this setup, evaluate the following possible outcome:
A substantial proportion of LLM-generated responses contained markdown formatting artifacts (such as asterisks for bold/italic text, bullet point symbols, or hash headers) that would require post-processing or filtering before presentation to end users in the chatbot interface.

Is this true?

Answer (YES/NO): YES